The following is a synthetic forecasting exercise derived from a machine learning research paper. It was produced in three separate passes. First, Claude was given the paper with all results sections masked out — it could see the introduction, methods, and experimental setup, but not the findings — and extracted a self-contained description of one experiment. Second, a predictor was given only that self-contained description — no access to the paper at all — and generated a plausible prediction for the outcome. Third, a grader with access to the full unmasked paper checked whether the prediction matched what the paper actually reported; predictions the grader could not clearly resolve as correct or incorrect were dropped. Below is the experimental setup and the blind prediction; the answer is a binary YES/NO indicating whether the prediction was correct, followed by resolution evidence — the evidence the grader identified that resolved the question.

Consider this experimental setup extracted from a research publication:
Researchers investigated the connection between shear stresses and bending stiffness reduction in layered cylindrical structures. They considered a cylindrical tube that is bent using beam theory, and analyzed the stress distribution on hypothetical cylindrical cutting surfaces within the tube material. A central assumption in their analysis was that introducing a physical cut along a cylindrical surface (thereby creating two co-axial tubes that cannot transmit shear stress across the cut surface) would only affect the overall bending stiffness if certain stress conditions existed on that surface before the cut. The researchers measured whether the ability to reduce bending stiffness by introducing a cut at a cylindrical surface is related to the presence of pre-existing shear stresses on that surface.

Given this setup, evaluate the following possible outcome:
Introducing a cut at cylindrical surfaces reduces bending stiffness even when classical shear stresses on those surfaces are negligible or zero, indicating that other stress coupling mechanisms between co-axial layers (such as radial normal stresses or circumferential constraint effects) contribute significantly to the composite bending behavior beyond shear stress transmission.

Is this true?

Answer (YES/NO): NO